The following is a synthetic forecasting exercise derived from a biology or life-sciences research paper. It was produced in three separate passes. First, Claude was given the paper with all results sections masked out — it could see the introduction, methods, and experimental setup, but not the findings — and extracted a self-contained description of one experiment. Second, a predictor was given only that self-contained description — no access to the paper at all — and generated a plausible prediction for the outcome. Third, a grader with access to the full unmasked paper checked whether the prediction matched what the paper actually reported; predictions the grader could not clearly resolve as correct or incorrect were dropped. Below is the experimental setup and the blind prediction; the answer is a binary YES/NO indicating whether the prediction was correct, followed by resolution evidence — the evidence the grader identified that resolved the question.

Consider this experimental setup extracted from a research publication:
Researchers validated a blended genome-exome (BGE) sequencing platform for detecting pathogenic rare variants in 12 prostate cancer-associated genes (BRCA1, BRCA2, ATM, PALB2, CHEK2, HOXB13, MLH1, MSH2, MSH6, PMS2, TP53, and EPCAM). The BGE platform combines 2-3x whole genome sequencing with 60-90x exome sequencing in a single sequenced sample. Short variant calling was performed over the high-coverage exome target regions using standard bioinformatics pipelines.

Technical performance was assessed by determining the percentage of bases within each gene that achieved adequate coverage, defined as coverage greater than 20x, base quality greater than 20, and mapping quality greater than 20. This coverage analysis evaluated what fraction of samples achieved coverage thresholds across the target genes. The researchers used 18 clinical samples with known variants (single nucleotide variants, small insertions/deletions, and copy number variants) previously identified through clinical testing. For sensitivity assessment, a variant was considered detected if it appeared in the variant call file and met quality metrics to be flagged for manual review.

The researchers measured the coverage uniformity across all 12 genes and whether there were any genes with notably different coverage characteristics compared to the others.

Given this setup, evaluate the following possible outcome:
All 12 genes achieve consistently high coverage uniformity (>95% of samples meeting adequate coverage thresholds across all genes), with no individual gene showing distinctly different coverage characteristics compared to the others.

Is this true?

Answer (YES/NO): NO